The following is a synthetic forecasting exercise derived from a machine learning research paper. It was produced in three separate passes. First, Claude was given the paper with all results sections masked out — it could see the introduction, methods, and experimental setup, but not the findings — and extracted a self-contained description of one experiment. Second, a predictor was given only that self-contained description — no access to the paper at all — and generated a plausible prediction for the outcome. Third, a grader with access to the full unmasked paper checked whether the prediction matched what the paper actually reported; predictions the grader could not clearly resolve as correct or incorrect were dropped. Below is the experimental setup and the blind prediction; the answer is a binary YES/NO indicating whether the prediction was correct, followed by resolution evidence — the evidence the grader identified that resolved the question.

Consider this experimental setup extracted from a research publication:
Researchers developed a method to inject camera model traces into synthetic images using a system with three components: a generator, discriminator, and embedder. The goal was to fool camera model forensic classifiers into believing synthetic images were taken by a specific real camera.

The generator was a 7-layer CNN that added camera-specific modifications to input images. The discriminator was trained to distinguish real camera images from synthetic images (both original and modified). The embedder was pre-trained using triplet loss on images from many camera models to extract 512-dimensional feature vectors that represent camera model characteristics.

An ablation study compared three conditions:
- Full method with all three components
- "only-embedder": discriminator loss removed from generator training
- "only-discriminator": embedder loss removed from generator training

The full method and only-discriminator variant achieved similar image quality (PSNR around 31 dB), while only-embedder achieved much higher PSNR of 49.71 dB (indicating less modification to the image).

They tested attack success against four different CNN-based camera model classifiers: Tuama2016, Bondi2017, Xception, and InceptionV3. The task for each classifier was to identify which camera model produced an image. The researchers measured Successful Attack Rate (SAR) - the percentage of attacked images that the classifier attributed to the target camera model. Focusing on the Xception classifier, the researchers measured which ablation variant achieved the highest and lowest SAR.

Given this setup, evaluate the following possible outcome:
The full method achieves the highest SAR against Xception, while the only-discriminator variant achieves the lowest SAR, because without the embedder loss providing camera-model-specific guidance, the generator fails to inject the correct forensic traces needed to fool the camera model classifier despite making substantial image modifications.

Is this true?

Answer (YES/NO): NO